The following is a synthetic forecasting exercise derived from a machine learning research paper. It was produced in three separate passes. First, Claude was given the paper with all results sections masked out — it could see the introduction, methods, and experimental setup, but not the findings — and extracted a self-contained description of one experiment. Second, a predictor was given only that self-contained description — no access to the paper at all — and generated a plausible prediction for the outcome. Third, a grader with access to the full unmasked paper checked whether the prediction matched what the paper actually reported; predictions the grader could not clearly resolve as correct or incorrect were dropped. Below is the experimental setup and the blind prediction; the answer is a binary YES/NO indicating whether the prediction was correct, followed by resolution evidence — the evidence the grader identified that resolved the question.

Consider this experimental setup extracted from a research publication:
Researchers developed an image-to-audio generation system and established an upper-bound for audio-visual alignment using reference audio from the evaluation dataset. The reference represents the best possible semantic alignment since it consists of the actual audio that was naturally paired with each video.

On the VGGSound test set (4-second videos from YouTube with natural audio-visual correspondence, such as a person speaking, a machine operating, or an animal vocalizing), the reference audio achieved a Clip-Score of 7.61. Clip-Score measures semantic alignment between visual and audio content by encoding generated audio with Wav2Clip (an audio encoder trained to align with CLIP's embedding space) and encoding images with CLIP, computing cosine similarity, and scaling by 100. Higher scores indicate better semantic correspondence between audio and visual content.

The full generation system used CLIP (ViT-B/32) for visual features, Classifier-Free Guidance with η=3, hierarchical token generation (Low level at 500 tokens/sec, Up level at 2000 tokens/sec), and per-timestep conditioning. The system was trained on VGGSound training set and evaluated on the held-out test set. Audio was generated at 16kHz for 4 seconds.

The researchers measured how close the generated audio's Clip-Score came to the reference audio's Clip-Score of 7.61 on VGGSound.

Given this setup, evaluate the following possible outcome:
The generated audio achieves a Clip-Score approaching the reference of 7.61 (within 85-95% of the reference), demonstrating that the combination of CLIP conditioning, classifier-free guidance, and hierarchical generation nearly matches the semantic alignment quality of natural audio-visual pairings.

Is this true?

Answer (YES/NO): YES